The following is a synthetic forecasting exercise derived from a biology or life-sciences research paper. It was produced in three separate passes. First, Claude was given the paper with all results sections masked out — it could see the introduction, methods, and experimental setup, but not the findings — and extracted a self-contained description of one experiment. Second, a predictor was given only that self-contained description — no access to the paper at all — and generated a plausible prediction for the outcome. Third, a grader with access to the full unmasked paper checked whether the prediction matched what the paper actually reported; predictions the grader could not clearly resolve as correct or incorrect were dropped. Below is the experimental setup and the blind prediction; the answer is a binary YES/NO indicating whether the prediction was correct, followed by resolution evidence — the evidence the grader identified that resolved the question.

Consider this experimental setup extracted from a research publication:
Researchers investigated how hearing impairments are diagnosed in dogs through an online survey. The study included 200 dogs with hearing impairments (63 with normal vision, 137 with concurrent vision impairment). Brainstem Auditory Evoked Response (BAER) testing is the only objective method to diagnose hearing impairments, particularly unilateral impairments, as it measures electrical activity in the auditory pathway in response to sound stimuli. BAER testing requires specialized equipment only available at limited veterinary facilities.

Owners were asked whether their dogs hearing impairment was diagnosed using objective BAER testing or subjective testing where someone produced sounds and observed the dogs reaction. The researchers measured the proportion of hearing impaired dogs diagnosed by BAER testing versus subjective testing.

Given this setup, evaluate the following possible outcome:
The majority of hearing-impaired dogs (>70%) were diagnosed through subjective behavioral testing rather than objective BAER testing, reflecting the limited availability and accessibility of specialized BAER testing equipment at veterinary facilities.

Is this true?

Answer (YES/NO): YES